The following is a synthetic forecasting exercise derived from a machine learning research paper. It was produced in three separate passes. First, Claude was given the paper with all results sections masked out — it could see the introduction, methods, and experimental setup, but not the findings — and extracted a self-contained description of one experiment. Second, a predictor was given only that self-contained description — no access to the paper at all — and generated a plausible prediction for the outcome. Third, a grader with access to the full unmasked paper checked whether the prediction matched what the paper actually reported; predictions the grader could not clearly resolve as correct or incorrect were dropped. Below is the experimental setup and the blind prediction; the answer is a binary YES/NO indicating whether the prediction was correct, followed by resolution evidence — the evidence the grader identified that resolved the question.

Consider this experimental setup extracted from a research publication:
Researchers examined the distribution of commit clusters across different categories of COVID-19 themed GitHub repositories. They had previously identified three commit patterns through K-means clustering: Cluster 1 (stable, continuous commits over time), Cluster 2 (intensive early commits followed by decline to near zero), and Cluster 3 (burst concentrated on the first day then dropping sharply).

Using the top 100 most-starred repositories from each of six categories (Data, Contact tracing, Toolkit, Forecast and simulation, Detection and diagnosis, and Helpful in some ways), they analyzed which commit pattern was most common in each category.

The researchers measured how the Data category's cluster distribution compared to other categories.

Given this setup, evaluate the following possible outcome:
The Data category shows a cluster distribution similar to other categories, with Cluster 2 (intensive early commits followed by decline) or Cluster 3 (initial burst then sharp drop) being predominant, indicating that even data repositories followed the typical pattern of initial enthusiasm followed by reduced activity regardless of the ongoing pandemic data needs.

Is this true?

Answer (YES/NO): NO